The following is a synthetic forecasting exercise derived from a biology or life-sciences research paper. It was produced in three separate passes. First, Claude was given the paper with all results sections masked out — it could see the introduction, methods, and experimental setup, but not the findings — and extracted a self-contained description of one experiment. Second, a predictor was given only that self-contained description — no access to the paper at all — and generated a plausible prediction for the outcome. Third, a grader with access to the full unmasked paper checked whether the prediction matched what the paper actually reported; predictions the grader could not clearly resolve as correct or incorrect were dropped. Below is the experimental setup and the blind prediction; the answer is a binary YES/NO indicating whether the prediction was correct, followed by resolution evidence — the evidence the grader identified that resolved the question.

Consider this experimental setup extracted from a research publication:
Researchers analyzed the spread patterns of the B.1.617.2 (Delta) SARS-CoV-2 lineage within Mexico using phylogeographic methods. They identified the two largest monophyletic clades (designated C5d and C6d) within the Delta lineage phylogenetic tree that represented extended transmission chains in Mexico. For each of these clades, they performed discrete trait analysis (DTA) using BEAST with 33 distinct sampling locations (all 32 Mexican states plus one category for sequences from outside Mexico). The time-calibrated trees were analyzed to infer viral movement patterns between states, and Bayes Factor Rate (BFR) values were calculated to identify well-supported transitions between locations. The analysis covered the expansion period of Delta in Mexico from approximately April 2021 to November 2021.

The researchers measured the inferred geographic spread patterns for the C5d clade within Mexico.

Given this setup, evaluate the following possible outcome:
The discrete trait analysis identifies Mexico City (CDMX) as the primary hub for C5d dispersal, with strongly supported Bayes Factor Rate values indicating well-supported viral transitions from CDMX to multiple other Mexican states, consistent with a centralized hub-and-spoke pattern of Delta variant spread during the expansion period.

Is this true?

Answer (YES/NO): NO